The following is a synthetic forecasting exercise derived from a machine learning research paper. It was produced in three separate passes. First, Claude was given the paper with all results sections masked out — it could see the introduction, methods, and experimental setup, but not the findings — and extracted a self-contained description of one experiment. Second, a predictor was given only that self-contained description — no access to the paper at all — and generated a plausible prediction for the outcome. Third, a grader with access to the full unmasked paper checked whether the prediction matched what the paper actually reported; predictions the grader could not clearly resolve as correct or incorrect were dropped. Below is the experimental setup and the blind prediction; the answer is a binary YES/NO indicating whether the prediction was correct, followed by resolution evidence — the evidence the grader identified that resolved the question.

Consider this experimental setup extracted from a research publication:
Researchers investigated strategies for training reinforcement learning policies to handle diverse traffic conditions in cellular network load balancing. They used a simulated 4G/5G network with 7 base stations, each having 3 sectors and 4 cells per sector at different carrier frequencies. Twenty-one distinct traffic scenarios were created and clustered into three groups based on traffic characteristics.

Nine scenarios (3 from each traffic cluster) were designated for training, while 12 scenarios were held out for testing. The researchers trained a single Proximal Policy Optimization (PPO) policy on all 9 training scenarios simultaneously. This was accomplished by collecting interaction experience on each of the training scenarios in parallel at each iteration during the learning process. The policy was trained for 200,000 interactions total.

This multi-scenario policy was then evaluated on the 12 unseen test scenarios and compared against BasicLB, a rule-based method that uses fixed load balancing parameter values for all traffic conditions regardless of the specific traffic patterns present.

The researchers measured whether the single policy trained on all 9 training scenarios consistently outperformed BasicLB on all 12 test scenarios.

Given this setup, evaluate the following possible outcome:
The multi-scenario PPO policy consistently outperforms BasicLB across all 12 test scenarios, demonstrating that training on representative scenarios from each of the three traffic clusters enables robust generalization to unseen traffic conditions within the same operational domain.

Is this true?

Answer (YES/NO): NO